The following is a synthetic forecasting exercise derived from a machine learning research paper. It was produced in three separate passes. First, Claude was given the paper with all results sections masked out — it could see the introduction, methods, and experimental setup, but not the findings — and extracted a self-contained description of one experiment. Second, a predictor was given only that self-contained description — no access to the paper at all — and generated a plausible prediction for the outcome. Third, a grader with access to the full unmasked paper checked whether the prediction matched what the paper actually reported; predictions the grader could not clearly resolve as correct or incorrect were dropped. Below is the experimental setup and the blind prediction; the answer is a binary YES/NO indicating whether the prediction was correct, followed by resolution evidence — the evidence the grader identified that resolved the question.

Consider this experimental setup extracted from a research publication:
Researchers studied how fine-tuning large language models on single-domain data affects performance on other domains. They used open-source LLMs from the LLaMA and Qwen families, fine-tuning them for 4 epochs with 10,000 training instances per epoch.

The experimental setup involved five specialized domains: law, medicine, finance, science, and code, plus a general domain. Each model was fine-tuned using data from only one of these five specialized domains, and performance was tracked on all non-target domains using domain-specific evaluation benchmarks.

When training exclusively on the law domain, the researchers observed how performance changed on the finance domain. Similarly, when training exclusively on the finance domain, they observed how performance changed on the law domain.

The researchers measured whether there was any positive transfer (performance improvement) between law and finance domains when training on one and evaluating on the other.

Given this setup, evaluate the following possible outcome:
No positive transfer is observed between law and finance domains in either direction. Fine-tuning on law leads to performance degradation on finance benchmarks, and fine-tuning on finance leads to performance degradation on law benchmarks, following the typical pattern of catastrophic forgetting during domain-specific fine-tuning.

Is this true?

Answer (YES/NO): NO